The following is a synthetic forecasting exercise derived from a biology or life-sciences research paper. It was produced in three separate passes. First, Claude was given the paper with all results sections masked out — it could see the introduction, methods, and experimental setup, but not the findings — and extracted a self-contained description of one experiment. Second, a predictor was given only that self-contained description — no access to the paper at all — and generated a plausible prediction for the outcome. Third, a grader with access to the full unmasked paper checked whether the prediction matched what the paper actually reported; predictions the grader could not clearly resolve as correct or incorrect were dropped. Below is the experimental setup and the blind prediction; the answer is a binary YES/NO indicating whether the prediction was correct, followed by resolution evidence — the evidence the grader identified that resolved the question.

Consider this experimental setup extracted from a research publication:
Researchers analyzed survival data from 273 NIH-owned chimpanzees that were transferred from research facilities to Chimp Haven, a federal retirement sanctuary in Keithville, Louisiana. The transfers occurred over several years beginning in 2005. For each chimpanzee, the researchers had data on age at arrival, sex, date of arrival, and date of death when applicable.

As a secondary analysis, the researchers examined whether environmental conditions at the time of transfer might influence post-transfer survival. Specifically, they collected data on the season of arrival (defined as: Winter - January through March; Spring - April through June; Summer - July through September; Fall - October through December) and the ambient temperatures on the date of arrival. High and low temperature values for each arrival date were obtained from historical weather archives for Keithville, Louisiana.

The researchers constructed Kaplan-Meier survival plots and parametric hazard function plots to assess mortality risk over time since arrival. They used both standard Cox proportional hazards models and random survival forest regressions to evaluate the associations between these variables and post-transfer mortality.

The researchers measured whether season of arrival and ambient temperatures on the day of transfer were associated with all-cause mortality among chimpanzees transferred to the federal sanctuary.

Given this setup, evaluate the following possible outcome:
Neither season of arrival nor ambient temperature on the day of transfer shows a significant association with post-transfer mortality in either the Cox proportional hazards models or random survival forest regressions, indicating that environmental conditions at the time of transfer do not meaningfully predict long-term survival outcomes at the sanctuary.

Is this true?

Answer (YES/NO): YES